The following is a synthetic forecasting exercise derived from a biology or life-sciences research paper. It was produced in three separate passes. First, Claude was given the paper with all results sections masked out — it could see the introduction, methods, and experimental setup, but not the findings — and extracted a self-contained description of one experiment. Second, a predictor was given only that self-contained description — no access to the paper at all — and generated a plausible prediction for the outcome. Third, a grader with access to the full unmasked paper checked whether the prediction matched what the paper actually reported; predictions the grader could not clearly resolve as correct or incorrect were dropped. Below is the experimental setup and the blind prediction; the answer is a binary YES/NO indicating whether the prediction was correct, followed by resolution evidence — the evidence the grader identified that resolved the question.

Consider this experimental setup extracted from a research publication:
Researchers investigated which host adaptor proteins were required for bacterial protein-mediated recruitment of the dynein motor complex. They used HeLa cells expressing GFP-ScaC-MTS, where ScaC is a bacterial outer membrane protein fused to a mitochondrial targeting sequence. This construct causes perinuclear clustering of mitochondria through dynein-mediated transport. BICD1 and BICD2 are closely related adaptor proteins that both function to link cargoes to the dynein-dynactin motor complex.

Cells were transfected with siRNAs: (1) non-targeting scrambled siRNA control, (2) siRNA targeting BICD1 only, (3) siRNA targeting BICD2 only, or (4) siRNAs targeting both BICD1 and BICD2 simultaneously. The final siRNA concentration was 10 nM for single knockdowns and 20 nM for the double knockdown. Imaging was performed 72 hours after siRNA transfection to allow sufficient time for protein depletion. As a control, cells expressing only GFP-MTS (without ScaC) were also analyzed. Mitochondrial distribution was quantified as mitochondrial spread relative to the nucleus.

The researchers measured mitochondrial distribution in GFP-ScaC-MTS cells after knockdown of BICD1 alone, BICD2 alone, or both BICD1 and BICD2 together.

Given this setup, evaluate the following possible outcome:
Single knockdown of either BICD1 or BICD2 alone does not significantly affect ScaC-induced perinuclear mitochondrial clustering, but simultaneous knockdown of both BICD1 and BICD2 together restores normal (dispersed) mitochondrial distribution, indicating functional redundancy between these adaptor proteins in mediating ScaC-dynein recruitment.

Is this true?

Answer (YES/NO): NO